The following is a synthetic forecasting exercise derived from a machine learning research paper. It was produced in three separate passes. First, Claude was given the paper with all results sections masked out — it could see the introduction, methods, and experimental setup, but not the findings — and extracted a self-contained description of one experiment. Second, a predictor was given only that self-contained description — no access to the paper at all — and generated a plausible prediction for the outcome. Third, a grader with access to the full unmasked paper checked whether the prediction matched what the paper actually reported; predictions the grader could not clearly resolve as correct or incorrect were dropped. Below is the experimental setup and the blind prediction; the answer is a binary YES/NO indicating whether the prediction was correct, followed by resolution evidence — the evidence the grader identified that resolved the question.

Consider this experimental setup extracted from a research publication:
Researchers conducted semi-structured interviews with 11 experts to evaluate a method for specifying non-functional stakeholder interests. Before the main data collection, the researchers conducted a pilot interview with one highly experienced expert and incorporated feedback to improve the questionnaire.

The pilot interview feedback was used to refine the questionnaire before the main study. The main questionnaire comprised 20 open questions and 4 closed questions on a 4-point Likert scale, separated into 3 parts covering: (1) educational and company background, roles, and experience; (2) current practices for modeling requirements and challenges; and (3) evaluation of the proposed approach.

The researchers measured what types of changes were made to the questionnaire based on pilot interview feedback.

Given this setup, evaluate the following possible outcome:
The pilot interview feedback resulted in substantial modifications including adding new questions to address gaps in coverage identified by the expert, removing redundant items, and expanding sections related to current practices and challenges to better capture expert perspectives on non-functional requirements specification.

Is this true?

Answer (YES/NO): NO